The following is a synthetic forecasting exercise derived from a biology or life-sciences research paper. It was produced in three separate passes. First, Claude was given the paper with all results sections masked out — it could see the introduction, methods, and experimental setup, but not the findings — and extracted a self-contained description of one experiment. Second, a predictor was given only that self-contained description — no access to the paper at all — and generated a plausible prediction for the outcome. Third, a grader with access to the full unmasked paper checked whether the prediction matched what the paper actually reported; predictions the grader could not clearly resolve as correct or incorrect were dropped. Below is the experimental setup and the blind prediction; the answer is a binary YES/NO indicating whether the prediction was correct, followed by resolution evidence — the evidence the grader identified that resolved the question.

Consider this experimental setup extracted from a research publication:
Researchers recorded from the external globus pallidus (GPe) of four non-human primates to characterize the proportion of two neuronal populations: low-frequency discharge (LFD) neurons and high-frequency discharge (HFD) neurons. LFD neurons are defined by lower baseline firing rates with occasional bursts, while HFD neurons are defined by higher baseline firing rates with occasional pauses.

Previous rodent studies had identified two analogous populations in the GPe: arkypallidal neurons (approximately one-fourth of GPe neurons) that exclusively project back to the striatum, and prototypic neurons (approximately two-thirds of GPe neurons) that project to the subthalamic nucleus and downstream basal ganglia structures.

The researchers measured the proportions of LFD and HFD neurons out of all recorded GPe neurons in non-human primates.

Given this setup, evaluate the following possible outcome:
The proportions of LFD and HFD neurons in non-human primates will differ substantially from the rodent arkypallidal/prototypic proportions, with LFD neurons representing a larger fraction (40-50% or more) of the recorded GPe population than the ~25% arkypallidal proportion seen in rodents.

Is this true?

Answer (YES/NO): NO